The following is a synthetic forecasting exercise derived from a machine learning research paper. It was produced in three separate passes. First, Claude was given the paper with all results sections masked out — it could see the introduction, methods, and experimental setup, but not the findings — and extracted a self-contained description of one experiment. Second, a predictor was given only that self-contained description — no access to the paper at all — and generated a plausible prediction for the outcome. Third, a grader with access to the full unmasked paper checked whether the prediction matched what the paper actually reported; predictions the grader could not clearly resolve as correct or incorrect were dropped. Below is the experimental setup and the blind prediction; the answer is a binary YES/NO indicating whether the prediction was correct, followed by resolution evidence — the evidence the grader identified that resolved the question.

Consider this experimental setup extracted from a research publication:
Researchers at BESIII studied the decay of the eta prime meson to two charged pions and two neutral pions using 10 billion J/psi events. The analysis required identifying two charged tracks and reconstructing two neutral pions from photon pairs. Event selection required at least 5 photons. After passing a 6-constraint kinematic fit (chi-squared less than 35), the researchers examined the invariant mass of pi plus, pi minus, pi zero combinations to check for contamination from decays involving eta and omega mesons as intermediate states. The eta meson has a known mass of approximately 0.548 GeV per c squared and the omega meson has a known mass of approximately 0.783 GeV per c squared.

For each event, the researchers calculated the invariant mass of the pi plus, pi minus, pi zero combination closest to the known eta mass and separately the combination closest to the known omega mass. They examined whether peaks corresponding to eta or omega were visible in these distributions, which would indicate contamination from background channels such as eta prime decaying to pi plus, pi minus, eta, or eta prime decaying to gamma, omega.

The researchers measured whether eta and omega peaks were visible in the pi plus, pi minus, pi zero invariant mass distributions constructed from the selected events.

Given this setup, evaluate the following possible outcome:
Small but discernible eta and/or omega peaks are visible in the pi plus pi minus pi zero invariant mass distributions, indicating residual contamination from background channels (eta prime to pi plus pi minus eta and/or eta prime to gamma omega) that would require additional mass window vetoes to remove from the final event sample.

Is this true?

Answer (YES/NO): YES